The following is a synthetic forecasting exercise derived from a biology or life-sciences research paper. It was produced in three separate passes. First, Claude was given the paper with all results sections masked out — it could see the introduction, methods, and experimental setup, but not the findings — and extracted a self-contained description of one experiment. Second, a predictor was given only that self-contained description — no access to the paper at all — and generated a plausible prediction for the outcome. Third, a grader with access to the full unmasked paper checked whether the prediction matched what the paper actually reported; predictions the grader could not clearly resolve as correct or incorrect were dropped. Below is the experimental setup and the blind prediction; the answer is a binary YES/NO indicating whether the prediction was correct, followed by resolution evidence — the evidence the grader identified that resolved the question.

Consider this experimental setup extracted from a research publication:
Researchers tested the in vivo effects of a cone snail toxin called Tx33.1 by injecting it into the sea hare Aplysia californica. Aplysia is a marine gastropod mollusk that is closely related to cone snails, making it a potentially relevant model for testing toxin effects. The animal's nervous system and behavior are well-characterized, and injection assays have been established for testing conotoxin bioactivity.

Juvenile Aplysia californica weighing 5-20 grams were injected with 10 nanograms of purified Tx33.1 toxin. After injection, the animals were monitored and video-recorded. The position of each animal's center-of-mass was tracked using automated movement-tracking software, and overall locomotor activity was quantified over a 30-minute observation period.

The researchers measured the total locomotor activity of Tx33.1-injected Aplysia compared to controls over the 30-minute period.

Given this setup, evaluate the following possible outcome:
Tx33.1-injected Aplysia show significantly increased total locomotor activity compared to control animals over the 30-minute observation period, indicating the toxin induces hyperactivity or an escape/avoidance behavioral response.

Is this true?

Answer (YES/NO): NO